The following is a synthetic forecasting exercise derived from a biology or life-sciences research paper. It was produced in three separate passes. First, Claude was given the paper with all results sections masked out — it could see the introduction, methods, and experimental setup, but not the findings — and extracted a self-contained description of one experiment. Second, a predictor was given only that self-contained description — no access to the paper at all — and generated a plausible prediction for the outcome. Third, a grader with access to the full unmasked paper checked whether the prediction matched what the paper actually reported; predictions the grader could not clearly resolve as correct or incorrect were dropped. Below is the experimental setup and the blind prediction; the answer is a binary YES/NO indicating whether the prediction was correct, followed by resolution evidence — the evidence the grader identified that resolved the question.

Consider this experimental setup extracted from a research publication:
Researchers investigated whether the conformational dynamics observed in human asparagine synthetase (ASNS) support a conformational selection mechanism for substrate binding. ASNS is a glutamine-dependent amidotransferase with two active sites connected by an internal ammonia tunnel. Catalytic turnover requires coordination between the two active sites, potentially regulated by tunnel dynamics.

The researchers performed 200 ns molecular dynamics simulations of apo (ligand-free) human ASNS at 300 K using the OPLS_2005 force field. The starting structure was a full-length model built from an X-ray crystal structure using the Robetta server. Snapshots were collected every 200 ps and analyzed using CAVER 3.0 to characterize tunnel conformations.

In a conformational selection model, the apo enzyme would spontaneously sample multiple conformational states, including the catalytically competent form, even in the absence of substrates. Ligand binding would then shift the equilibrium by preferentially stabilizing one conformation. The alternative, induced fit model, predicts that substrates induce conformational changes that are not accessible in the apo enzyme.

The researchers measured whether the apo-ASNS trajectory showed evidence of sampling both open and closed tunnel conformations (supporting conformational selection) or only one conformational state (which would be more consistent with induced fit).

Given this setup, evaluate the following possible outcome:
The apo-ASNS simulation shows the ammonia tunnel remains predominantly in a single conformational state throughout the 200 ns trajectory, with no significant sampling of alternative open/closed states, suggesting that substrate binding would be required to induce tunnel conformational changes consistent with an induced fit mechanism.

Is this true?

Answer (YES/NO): NO